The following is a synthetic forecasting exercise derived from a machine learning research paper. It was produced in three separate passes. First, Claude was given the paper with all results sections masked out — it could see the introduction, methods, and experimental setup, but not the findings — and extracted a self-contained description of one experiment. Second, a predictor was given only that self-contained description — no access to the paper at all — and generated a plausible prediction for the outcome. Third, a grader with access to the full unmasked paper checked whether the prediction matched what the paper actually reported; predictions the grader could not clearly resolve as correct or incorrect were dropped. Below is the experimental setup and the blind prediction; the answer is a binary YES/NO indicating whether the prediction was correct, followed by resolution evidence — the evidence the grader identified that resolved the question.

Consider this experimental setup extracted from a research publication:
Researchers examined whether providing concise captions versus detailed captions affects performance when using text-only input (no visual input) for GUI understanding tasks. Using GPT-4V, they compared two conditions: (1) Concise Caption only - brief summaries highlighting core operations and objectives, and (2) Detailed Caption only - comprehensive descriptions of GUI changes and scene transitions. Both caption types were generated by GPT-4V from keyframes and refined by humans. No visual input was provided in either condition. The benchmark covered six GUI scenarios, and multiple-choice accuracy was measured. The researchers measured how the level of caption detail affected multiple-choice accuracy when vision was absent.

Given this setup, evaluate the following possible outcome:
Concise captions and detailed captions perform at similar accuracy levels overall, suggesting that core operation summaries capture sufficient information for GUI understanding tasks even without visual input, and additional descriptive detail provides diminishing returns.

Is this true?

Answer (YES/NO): NO